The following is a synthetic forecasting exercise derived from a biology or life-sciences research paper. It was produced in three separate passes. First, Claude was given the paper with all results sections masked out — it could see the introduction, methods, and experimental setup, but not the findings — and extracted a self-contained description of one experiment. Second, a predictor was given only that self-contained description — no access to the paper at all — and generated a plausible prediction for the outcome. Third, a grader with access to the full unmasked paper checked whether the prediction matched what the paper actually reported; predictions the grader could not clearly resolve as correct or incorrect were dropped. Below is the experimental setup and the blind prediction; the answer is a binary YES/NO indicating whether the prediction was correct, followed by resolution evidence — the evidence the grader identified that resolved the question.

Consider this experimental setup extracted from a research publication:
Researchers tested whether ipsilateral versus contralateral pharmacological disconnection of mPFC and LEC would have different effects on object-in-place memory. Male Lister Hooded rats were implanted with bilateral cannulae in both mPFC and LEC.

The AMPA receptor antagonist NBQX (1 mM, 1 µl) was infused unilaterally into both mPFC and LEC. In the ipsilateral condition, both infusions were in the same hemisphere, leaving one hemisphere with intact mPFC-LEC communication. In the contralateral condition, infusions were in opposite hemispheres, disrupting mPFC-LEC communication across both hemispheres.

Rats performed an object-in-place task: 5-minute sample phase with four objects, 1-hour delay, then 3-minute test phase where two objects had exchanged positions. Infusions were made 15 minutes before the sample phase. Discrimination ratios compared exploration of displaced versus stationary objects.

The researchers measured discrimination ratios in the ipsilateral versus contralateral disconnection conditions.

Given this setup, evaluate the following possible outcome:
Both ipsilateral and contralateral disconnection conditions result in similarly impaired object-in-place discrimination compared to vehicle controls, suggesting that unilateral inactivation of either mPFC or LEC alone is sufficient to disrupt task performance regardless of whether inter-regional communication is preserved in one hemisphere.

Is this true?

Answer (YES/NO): NO